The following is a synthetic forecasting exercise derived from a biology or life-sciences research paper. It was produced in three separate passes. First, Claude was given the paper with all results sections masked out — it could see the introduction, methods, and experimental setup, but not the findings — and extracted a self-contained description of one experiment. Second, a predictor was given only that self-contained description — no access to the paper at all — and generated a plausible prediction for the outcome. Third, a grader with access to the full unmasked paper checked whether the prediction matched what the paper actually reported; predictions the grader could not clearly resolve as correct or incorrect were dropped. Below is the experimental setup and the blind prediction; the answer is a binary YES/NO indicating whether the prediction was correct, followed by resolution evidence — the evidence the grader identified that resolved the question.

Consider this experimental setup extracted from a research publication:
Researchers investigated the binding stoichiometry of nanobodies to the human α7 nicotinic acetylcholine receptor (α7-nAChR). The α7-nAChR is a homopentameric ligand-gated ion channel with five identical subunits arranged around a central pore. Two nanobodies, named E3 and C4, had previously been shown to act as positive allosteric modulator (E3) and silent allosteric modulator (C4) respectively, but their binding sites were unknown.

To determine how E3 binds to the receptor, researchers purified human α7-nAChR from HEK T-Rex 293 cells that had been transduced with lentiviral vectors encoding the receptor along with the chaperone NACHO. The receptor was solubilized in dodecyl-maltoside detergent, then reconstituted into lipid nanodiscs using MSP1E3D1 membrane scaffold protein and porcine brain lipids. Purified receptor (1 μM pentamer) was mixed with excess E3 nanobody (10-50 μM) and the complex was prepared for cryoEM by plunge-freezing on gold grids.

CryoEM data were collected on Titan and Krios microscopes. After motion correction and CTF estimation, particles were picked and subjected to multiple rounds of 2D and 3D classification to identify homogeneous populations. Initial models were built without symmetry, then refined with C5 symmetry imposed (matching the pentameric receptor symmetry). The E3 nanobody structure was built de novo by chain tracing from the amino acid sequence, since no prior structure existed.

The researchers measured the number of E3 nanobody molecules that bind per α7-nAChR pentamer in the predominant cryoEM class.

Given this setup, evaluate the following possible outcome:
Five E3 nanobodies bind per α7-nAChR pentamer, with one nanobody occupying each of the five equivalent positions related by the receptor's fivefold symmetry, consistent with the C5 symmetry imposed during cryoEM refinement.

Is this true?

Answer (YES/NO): YES